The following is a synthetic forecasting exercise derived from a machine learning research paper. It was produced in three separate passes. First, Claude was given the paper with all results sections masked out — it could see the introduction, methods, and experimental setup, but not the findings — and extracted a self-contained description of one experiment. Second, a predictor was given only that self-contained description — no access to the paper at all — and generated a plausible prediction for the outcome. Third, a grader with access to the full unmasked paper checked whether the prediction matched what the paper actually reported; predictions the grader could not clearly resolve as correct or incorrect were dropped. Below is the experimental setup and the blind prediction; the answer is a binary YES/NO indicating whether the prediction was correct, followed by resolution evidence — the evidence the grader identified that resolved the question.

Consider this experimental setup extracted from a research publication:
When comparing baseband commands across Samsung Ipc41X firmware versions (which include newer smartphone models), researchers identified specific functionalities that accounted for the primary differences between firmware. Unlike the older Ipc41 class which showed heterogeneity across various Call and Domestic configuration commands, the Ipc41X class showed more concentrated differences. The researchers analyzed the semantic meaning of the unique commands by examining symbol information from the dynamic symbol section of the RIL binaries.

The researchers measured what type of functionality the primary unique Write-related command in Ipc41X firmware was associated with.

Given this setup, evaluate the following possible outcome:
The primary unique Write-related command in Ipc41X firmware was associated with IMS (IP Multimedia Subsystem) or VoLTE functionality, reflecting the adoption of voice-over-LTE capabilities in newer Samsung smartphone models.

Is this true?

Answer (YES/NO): NO